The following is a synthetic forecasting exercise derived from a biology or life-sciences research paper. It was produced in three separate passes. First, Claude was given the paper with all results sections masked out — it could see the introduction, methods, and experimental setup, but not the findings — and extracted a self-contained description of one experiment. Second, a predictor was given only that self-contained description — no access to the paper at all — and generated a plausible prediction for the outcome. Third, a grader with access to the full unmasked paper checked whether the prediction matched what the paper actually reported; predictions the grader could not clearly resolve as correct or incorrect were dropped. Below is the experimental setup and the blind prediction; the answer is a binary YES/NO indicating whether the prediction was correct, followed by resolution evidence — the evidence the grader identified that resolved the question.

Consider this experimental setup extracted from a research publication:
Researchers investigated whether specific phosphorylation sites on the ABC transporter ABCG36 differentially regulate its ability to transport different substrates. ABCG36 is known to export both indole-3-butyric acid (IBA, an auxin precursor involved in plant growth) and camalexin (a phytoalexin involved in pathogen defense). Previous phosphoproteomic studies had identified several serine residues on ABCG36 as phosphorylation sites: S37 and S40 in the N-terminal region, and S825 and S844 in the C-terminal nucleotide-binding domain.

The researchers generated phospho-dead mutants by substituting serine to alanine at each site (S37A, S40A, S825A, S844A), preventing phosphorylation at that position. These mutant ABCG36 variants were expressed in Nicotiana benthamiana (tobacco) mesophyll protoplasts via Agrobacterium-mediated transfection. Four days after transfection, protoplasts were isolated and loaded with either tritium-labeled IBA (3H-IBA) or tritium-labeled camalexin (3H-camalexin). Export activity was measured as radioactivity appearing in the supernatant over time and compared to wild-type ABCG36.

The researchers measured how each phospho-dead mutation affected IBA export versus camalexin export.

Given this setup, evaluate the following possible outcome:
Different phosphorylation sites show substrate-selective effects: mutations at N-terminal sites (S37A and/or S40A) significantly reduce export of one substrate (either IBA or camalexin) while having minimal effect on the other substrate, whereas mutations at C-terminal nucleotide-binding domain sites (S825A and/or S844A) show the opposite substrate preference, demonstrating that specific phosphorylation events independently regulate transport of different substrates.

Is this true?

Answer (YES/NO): NO